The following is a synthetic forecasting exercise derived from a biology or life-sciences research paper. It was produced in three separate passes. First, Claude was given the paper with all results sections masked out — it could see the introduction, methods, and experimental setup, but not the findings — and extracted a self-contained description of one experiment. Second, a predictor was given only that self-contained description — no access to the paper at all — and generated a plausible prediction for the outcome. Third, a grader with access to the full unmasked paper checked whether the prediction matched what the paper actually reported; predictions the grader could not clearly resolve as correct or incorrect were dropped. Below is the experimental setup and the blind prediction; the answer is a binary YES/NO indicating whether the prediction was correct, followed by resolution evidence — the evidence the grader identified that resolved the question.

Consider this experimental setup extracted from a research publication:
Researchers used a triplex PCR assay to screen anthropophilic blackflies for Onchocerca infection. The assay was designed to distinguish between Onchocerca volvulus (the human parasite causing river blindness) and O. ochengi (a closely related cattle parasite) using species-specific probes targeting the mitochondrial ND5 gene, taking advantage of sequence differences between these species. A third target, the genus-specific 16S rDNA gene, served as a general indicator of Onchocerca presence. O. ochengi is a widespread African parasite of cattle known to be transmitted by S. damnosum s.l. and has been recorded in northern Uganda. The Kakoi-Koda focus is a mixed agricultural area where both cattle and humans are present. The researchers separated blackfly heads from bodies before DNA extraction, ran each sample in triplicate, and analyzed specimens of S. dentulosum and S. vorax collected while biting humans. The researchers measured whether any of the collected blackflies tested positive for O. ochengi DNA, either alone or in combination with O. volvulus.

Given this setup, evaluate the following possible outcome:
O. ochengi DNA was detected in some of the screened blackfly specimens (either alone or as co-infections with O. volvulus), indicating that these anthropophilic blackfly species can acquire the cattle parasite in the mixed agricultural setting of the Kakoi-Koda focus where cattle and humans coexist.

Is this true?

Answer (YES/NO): YES